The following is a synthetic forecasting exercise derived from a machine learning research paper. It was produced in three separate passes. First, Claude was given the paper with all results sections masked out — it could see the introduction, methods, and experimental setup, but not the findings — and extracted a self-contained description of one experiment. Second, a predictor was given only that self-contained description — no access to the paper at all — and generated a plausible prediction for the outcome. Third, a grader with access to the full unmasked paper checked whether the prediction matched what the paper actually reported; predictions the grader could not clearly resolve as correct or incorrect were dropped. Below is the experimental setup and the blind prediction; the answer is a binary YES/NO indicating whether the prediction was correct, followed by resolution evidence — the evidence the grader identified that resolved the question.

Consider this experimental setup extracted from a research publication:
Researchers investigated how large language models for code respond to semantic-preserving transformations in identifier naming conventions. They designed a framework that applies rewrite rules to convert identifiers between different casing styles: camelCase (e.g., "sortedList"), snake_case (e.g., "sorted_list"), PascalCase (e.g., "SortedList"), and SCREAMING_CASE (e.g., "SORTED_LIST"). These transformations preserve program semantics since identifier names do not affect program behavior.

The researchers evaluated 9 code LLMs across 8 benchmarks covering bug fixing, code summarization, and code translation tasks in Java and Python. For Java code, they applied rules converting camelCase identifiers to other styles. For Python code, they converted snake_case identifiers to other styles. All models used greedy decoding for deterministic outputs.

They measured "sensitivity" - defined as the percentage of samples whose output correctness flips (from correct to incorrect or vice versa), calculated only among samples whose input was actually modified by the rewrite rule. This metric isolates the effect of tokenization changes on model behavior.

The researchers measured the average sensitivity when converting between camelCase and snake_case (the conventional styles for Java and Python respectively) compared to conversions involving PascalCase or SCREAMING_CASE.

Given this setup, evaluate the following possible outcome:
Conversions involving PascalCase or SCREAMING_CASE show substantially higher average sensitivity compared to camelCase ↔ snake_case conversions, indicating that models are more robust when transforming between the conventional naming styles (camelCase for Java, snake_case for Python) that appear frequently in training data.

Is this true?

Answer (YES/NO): YES